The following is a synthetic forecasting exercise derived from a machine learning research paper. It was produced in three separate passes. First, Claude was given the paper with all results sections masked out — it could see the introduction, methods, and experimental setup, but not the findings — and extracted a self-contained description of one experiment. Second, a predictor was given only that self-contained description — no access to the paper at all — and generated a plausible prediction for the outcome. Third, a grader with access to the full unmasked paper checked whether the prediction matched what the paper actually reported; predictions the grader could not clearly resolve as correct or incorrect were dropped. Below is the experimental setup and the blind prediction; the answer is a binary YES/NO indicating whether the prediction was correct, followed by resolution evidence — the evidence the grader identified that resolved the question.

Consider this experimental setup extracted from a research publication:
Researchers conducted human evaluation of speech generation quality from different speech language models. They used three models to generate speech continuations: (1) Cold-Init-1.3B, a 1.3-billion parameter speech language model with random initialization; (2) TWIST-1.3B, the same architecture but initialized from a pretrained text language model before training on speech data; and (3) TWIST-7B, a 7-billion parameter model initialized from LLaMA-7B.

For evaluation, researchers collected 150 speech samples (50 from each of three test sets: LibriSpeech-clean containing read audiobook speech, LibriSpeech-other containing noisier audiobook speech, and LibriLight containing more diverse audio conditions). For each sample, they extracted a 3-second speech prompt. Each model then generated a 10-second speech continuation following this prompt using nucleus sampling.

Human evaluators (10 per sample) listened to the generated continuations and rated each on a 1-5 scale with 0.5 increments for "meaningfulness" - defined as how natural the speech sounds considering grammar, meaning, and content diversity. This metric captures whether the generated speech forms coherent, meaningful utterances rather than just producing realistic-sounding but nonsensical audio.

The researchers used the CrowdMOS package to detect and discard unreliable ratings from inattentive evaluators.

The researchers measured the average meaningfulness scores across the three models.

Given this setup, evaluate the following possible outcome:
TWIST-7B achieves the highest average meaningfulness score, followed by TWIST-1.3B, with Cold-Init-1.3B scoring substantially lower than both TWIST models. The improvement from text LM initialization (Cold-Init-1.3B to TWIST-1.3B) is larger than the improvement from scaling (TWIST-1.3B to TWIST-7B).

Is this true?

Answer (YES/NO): NO